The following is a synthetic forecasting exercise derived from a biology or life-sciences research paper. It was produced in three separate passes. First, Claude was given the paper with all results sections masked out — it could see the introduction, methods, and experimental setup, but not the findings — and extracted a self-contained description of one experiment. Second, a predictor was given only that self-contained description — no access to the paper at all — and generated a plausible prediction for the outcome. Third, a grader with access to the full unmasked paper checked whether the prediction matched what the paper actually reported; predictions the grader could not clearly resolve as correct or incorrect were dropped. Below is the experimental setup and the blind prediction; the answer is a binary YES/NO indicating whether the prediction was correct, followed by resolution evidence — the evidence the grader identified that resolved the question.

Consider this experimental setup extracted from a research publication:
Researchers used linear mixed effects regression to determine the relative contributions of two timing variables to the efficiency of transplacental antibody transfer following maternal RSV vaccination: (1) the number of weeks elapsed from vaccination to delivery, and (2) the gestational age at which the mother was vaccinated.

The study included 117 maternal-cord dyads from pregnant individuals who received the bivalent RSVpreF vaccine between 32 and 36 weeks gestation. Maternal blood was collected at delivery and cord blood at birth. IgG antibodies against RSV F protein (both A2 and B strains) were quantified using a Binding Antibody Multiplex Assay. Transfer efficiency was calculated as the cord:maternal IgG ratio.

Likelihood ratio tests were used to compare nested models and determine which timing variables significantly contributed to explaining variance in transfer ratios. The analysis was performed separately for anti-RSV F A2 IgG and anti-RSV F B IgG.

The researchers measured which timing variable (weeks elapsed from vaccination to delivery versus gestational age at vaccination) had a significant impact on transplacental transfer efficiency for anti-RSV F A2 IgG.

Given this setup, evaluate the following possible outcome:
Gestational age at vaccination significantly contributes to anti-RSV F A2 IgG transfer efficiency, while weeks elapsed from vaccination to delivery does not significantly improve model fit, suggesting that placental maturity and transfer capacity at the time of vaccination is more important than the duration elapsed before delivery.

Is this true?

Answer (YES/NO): NO